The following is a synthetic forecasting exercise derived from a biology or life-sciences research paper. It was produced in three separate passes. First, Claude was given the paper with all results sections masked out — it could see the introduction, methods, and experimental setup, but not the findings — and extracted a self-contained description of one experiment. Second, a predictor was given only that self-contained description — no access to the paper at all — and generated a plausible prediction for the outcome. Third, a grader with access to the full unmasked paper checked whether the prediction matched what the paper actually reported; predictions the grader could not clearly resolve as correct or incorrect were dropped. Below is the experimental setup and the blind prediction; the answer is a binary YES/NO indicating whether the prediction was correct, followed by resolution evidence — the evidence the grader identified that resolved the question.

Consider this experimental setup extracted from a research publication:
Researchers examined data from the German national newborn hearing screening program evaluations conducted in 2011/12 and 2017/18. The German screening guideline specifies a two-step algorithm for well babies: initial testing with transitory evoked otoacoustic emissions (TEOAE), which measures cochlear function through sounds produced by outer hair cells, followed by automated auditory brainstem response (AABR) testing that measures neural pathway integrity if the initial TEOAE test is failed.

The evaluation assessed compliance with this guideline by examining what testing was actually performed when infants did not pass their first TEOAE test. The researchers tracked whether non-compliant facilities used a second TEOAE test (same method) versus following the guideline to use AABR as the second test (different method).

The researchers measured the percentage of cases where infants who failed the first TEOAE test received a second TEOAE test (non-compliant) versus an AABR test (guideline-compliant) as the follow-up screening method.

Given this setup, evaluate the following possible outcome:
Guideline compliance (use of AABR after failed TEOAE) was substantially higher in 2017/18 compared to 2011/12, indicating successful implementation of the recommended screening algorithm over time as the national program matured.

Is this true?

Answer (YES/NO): NO